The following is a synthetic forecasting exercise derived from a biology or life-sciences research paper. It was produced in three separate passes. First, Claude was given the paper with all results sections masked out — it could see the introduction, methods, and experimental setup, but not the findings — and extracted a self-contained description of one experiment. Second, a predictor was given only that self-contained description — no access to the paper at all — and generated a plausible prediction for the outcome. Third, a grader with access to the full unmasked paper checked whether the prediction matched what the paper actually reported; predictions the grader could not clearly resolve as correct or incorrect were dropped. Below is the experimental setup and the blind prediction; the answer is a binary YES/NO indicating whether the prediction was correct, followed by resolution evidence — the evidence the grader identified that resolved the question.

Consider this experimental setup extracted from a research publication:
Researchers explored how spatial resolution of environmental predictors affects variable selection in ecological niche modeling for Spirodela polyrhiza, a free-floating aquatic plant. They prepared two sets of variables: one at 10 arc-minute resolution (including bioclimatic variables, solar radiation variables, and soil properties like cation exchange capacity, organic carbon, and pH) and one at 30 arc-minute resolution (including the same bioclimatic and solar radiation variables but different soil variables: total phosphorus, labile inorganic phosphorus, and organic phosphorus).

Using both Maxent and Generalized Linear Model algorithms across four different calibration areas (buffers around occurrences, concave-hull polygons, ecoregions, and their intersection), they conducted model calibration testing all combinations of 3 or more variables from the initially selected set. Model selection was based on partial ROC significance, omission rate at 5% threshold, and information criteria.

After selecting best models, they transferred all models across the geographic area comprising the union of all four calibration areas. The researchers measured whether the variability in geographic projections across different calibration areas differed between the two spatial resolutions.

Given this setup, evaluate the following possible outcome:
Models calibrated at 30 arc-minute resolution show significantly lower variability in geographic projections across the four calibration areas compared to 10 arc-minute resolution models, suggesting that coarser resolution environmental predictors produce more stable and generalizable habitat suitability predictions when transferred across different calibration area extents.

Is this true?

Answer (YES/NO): YES